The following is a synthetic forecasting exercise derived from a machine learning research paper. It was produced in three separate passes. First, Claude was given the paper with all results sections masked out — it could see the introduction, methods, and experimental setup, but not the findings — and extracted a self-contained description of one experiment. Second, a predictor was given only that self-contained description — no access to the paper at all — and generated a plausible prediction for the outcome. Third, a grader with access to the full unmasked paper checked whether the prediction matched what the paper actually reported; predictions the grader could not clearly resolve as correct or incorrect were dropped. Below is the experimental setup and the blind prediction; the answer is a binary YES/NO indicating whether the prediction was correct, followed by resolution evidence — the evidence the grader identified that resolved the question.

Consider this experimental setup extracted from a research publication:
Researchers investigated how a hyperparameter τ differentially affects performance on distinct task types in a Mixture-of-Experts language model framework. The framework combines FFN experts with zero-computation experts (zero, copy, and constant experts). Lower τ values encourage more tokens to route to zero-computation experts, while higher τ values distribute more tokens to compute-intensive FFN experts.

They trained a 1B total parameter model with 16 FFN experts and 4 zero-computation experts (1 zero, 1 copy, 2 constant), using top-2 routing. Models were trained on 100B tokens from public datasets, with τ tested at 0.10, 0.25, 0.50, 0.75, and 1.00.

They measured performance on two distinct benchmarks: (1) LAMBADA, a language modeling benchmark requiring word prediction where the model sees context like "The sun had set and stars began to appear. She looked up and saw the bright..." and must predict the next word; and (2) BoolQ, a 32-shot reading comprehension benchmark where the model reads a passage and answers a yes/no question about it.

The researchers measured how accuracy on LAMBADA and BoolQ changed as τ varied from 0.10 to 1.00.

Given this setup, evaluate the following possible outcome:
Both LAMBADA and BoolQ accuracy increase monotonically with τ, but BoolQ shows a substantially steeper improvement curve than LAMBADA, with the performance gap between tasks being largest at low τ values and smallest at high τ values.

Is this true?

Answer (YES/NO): NO